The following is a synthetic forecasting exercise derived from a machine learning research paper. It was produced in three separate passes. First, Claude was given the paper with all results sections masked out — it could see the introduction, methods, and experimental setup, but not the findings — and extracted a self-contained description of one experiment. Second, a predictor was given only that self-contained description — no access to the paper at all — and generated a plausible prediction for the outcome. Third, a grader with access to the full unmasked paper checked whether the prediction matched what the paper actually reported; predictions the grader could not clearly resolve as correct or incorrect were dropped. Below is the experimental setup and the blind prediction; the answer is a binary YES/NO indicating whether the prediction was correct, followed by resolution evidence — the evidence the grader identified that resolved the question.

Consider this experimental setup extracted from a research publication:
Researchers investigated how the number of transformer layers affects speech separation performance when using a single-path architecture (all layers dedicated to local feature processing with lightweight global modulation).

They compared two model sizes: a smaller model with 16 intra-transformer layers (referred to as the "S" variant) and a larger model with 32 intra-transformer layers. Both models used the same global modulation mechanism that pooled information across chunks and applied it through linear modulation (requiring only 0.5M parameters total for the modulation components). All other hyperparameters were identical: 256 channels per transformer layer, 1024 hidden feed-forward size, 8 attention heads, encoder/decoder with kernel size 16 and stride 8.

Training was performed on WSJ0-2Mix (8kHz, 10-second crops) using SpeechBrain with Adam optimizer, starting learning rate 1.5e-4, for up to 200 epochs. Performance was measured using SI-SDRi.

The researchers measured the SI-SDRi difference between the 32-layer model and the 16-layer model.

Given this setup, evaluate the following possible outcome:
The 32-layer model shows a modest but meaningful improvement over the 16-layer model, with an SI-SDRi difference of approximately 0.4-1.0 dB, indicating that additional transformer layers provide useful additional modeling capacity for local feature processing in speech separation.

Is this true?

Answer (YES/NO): NO